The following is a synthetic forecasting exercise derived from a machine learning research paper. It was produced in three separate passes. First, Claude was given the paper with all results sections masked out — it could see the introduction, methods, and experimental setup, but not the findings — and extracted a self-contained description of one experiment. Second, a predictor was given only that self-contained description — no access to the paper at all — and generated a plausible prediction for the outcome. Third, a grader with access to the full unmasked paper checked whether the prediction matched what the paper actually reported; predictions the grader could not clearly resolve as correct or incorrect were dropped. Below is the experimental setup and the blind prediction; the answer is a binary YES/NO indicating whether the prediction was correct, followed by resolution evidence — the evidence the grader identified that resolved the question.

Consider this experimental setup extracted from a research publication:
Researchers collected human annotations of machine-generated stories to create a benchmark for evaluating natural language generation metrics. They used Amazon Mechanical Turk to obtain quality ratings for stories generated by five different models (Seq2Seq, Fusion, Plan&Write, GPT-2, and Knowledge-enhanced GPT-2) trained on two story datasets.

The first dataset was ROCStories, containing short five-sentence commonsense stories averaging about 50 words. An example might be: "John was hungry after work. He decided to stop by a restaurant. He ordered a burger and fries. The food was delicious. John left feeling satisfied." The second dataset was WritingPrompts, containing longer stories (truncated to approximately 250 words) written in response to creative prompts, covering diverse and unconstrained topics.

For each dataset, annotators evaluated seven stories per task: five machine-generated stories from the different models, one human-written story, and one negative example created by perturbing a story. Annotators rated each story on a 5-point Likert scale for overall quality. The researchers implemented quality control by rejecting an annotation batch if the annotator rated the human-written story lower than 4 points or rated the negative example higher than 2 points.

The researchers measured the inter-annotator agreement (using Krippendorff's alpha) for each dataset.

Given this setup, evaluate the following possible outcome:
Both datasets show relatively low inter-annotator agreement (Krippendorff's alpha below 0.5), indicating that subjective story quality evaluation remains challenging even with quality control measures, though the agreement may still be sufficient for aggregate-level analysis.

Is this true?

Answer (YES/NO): NO